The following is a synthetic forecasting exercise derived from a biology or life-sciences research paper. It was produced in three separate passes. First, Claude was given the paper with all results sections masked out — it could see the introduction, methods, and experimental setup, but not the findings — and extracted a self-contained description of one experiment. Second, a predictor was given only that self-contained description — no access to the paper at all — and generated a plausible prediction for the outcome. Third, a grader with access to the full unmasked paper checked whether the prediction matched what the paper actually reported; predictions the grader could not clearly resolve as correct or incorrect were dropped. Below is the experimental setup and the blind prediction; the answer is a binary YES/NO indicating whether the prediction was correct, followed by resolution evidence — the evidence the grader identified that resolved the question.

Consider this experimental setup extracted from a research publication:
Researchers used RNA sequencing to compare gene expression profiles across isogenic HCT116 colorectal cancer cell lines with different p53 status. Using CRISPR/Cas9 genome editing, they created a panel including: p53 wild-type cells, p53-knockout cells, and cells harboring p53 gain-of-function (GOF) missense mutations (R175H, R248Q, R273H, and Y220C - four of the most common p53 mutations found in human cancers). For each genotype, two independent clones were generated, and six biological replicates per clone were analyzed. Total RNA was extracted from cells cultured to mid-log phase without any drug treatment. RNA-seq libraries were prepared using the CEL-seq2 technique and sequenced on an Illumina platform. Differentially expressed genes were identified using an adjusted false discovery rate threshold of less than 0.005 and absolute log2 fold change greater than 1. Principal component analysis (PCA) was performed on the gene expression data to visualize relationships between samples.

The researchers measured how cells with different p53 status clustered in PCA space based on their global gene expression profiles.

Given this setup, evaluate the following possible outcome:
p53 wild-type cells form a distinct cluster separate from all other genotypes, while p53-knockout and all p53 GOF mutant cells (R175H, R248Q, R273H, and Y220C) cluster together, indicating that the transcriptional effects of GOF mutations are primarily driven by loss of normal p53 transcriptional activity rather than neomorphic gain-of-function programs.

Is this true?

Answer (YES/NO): NO